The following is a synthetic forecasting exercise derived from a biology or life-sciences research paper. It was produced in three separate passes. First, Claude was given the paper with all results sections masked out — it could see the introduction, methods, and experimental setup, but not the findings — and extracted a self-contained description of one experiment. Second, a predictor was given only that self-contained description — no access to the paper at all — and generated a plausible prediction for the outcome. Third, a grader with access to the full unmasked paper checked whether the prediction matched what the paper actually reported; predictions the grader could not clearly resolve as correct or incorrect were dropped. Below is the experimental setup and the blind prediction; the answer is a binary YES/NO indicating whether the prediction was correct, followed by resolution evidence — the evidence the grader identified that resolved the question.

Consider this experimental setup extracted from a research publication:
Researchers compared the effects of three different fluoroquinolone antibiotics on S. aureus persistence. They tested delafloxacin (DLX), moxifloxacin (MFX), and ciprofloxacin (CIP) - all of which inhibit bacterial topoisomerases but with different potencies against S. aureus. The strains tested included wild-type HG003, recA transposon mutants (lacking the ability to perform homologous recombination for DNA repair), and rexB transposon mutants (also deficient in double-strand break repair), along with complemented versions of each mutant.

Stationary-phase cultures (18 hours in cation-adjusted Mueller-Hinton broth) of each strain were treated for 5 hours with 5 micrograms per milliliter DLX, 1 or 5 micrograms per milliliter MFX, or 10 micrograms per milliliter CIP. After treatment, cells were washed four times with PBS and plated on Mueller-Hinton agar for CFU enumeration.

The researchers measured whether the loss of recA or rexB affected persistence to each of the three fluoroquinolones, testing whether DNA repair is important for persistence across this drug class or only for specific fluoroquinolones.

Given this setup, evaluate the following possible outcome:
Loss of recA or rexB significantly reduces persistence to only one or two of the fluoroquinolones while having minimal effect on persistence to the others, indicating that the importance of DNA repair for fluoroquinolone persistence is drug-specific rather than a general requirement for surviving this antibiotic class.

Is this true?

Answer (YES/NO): NO